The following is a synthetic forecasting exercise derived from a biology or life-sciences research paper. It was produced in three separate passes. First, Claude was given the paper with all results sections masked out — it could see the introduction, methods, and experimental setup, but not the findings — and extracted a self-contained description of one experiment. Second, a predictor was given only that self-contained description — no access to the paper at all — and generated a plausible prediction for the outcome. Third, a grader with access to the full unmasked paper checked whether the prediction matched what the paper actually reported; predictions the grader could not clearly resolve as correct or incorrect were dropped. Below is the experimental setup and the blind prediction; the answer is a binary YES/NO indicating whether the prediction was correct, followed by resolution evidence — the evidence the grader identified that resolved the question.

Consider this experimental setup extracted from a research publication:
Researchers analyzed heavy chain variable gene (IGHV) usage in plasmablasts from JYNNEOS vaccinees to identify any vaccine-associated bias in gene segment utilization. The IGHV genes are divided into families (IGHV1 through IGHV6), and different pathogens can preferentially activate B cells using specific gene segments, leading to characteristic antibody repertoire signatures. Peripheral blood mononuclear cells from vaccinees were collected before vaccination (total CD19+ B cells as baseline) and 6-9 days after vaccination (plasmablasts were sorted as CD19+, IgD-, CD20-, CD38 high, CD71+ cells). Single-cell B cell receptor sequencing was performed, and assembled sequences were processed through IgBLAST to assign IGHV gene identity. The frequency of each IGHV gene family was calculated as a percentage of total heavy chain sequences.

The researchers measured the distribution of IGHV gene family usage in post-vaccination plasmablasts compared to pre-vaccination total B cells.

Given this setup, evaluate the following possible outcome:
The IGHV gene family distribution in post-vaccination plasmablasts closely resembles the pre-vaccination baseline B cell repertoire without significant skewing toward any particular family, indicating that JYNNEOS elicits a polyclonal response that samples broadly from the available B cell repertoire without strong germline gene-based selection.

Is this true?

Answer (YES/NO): NO